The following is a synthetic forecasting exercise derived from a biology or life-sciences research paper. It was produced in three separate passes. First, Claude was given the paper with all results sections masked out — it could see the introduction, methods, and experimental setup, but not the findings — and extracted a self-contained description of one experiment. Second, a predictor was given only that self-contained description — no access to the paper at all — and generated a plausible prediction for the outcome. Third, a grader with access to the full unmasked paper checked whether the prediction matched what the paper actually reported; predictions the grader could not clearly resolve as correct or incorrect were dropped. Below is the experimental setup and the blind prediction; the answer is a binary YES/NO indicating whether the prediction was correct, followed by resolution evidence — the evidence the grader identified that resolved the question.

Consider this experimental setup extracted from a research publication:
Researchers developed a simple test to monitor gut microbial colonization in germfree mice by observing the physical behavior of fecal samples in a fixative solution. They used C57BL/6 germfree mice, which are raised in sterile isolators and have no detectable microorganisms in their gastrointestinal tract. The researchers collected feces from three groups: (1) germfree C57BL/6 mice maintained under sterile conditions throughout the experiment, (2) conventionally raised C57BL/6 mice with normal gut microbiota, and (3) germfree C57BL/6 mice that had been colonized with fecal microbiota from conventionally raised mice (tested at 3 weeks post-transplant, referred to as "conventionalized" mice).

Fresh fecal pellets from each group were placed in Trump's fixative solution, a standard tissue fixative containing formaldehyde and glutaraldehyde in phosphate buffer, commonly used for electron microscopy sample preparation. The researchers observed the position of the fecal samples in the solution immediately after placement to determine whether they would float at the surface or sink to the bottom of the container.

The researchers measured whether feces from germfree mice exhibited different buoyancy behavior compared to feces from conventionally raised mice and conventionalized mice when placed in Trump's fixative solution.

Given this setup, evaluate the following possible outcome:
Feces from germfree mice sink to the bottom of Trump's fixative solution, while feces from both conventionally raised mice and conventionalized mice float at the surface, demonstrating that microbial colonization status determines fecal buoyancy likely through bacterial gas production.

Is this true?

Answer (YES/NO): NO